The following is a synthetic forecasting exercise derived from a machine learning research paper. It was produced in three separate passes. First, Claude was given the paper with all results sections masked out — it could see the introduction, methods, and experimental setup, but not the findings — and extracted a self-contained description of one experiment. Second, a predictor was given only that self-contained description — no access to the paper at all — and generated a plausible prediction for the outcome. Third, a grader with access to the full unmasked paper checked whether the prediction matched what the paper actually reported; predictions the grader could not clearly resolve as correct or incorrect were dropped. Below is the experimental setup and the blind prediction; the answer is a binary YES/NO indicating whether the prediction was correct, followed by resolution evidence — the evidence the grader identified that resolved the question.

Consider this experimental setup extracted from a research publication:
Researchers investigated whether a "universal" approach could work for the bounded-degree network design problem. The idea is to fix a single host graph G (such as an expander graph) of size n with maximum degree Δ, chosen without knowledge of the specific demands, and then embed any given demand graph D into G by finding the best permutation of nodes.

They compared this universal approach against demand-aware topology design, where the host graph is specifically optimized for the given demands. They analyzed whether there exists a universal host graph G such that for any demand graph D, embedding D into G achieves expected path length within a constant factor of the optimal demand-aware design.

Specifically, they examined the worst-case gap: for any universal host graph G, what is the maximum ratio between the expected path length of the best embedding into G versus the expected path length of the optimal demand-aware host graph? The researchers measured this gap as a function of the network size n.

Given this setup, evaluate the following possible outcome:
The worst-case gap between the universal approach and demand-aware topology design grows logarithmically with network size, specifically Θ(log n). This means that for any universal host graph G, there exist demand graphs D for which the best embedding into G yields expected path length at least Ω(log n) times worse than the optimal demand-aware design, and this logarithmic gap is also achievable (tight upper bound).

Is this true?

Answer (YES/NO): NO